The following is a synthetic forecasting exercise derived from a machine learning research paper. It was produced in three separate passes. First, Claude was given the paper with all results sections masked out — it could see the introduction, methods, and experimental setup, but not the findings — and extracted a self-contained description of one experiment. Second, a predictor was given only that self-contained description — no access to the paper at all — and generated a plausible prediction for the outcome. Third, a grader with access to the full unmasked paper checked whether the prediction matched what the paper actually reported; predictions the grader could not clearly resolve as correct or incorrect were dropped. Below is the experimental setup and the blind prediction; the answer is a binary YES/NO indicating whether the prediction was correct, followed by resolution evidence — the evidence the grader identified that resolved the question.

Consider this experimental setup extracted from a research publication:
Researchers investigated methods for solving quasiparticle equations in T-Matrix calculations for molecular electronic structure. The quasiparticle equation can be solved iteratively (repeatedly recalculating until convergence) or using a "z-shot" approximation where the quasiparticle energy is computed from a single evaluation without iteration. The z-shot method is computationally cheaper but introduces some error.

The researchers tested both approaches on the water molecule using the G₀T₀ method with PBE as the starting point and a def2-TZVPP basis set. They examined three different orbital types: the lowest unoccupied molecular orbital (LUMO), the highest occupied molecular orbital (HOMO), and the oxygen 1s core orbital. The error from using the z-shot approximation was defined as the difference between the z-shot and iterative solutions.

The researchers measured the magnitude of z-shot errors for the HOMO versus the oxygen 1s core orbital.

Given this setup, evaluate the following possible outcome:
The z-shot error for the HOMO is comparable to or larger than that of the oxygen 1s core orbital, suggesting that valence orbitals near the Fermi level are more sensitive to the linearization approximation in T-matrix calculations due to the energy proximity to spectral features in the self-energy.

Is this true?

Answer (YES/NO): NO